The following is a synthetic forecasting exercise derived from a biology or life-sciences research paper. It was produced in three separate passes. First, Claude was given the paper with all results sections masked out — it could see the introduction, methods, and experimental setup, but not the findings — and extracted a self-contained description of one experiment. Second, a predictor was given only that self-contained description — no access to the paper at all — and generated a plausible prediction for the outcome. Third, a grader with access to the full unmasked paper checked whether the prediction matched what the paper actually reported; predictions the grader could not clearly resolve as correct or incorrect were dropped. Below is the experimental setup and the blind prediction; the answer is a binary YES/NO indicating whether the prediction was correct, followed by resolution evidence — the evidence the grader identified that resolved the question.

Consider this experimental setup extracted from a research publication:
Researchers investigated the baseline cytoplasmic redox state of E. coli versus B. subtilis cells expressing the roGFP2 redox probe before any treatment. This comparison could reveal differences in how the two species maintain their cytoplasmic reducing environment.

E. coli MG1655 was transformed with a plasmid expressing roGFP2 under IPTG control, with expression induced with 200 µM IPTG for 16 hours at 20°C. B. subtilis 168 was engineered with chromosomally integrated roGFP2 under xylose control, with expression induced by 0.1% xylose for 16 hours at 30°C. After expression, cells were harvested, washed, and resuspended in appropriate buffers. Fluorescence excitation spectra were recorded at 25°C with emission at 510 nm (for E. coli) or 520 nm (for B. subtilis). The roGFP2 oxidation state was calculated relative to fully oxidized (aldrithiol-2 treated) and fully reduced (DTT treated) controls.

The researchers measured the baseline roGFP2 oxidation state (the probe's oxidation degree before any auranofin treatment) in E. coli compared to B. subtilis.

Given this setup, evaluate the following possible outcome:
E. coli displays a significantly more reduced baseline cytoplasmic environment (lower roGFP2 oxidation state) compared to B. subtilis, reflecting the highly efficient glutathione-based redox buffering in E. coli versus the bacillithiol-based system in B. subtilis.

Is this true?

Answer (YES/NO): NO